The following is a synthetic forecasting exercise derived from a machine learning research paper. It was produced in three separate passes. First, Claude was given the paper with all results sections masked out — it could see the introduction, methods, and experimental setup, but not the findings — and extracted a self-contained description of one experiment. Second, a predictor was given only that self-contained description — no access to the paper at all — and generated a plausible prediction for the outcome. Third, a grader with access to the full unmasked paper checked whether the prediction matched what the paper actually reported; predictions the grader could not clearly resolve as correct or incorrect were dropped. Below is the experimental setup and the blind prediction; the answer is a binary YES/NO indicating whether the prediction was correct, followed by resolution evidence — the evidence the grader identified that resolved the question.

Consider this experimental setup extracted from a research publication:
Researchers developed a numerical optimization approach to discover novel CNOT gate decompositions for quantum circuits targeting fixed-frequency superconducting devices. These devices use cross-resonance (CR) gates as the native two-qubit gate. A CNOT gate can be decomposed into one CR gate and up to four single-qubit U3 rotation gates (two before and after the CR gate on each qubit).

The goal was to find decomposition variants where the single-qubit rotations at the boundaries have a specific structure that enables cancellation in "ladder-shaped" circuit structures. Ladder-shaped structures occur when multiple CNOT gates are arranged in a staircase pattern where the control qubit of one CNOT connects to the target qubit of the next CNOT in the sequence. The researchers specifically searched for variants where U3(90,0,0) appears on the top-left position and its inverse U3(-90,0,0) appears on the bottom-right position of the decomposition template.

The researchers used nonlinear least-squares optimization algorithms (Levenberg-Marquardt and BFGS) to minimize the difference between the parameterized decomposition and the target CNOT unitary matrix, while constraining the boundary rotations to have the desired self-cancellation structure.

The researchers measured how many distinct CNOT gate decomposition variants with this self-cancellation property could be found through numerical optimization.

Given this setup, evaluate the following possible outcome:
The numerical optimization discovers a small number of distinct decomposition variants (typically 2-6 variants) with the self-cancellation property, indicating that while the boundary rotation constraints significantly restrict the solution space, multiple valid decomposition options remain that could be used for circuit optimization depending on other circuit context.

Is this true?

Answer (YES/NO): YES